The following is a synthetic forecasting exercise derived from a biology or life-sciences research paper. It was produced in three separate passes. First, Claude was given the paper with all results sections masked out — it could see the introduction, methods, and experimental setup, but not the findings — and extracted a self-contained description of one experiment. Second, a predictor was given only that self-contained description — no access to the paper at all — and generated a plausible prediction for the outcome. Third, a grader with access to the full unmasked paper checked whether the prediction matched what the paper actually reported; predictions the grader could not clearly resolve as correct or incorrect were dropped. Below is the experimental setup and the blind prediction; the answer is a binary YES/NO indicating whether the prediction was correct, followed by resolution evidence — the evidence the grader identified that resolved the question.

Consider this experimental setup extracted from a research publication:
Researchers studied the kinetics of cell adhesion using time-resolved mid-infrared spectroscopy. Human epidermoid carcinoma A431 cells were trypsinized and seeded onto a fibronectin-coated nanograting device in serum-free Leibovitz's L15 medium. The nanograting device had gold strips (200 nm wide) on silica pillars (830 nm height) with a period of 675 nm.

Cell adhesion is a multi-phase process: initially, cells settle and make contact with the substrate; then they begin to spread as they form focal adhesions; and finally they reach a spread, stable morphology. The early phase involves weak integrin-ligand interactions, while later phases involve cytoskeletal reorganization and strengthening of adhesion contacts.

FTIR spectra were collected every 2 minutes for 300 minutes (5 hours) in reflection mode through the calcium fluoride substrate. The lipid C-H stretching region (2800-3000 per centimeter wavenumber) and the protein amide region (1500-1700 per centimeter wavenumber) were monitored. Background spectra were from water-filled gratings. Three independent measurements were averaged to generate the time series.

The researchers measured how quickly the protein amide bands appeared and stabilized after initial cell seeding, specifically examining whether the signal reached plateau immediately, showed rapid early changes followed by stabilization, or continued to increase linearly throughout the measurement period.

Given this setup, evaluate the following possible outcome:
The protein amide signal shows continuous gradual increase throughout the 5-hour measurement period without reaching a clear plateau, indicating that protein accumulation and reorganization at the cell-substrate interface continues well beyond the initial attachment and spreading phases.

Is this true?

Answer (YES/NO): NO